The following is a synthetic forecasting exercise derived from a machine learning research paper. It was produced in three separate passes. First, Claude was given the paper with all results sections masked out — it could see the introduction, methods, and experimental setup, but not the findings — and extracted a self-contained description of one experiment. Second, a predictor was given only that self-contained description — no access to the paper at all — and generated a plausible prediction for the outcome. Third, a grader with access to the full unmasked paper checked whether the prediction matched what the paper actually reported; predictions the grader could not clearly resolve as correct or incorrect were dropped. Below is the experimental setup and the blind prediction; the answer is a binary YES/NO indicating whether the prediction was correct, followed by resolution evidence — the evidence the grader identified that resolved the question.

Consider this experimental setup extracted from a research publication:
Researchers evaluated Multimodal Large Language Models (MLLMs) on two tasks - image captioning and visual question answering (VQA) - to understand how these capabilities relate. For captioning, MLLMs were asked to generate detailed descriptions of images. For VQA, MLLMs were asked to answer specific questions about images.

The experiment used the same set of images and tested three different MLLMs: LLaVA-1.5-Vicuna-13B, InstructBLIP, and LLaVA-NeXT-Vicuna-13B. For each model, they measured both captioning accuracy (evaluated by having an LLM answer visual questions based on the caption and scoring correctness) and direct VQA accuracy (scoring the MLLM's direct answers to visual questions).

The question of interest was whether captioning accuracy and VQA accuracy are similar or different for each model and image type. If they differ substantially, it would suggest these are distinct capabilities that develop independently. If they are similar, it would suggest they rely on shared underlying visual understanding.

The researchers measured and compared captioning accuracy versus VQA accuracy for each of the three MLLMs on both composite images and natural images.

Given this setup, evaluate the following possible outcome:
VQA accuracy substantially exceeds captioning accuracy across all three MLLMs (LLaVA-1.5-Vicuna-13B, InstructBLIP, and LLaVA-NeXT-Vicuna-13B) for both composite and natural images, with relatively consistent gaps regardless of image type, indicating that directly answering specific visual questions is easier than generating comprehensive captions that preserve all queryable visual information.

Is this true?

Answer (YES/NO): NO